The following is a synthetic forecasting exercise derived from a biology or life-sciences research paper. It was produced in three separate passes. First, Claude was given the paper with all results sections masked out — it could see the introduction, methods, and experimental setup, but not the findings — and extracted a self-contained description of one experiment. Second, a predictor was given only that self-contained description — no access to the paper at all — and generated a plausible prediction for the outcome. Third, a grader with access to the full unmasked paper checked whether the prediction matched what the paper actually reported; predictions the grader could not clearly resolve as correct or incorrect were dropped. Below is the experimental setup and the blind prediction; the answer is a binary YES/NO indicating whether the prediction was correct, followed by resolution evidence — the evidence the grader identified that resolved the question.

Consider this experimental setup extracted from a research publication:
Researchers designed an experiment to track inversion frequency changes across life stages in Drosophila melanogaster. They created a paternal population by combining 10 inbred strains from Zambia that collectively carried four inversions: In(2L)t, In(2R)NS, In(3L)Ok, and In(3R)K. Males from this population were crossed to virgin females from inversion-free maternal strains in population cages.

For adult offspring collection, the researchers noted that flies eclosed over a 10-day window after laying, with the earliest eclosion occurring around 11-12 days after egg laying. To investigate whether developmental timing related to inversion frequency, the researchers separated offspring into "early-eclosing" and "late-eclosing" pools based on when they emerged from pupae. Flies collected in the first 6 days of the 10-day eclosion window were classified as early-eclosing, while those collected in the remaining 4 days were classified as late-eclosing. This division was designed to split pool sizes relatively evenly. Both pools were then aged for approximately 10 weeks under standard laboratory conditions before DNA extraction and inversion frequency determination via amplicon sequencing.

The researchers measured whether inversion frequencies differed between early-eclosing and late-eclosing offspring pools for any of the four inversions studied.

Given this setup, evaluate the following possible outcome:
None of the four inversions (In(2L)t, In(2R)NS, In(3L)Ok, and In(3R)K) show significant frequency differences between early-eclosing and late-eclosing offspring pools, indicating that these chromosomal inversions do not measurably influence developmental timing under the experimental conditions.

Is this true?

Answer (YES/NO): YES